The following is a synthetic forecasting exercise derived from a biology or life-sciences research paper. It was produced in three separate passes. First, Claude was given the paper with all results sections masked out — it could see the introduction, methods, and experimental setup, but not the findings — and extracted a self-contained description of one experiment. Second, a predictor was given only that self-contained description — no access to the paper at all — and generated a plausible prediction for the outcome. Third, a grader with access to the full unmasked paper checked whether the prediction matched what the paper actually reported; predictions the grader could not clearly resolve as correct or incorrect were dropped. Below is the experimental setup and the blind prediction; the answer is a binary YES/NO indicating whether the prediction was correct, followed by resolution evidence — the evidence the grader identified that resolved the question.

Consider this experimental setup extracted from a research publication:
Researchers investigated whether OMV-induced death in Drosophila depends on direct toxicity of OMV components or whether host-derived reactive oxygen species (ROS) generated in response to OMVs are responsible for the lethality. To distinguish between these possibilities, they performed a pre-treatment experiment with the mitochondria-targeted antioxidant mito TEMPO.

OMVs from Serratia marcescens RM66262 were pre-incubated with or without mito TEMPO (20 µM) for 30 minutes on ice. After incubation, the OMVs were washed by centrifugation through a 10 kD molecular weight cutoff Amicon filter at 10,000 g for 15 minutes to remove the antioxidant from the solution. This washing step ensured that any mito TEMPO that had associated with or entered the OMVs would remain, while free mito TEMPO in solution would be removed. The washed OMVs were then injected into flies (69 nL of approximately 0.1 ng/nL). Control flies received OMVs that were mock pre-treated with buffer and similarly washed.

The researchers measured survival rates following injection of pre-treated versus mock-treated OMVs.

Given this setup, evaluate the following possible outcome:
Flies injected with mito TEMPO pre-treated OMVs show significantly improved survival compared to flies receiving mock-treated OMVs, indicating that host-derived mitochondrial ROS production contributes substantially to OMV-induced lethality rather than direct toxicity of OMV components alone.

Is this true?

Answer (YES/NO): NO